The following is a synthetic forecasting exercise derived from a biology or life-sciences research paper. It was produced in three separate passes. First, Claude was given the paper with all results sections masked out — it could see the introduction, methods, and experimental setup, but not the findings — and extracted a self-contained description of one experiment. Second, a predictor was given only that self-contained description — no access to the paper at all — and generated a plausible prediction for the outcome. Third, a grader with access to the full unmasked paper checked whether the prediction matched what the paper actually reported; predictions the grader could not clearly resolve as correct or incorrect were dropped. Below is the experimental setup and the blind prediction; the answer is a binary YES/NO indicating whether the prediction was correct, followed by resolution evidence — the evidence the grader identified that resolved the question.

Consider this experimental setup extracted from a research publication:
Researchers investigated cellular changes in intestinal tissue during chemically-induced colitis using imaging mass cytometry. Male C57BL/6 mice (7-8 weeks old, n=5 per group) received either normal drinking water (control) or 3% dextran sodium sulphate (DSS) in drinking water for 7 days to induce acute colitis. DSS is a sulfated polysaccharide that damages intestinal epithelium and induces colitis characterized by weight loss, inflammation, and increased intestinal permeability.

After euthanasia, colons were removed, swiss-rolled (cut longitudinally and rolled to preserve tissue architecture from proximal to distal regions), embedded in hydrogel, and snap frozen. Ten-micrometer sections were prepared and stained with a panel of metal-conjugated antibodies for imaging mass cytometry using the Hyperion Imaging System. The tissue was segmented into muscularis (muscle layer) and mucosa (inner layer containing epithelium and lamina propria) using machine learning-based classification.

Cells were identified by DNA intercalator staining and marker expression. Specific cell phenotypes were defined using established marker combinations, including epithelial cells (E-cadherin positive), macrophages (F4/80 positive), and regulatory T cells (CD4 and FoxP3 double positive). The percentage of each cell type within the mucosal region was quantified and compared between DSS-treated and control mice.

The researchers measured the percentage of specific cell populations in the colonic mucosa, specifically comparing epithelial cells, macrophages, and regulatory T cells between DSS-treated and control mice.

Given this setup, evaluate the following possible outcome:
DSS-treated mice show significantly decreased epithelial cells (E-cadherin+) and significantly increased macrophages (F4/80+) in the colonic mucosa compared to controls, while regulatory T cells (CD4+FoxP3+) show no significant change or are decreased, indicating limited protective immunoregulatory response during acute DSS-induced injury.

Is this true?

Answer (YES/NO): NO